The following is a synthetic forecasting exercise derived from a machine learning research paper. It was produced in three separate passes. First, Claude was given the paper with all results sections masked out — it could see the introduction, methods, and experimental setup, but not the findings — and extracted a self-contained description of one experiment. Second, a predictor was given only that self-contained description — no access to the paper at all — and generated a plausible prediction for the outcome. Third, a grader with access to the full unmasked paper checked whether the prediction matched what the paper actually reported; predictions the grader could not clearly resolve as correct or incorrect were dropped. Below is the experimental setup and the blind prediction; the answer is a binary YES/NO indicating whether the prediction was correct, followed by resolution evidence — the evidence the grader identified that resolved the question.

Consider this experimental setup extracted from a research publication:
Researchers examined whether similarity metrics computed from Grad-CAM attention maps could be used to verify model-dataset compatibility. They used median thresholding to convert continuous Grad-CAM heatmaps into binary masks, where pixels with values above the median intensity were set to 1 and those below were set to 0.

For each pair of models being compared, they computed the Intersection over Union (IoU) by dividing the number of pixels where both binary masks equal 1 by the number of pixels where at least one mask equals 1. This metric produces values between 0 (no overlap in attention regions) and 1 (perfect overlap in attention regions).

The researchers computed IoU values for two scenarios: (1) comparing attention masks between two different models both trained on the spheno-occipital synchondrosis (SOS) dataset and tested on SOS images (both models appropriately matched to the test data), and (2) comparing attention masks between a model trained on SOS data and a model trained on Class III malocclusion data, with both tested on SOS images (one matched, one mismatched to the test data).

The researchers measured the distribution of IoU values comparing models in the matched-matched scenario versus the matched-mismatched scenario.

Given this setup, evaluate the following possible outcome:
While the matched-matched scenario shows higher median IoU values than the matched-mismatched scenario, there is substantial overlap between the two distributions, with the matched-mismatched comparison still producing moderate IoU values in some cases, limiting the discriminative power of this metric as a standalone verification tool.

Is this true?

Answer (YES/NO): NO